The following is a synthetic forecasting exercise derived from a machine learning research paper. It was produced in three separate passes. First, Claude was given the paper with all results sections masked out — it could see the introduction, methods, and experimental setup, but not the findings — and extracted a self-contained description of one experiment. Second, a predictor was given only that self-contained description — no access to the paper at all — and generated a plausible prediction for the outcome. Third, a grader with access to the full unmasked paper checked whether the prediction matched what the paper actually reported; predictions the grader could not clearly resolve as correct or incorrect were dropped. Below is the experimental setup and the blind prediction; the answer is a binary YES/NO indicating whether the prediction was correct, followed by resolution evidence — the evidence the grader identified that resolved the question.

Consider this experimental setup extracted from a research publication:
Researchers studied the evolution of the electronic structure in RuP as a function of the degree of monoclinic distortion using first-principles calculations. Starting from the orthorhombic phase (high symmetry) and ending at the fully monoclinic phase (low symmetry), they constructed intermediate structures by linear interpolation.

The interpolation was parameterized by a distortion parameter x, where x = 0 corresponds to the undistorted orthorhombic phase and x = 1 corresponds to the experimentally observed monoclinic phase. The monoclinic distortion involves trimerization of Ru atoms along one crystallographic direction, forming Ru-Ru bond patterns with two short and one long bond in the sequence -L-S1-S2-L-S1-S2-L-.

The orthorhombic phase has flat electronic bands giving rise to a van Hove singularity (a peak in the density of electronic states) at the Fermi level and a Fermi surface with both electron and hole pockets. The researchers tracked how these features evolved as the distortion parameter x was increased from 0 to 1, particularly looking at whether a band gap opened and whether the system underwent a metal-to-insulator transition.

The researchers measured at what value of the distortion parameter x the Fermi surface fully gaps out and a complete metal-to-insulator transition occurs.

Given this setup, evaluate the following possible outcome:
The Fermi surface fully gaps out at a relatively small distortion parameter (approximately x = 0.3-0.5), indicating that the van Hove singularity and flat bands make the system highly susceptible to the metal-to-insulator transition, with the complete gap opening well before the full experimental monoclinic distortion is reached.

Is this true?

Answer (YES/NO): NO